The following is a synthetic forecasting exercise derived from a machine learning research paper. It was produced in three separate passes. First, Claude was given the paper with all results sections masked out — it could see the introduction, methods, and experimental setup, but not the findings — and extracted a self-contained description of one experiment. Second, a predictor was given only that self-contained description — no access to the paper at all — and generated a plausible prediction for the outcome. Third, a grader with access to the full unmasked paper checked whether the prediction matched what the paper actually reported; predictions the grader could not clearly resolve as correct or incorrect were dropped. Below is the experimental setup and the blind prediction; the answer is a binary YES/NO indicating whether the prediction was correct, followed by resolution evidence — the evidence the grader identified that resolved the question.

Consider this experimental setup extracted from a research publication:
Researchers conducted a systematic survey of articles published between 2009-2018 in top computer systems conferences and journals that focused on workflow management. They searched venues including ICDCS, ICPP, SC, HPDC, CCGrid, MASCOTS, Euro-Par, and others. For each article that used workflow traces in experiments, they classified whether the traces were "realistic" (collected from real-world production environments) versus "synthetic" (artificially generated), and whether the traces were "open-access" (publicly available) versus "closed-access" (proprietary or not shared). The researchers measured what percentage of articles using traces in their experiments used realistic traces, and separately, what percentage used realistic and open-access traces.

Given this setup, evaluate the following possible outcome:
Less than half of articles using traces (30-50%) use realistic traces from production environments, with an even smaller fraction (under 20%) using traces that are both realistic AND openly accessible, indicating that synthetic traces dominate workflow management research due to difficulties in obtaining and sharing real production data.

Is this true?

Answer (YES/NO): YES